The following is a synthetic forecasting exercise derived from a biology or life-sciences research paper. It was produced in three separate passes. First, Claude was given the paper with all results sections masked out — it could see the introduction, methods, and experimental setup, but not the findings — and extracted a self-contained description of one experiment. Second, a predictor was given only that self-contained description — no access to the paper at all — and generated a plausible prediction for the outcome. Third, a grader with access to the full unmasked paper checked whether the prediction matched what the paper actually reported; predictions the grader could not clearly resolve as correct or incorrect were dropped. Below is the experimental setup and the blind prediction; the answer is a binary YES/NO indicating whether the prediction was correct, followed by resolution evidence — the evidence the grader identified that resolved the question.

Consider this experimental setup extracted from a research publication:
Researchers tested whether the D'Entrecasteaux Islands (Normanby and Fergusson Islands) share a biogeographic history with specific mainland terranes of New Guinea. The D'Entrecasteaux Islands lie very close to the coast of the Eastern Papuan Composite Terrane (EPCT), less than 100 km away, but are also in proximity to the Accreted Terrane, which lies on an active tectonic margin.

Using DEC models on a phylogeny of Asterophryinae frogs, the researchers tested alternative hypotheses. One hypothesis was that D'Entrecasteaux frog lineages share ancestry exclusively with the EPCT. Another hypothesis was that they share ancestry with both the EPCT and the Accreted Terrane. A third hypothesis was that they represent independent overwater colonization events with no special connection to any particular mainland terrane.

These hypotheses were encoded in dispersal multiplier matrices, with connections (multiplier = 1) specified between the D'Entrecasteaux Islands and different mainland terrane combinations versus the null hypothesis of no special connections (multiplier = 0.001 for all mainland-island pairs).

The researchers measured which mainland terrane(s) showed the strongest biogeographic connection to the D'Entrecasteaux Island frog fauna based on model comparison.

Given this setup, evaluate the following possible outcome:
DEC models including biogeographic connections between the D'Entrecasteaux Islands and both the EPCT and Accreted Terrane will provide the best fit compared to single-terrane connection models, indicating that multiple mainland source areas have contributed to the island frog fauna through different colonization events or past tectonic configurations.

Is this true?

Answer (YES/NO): NO